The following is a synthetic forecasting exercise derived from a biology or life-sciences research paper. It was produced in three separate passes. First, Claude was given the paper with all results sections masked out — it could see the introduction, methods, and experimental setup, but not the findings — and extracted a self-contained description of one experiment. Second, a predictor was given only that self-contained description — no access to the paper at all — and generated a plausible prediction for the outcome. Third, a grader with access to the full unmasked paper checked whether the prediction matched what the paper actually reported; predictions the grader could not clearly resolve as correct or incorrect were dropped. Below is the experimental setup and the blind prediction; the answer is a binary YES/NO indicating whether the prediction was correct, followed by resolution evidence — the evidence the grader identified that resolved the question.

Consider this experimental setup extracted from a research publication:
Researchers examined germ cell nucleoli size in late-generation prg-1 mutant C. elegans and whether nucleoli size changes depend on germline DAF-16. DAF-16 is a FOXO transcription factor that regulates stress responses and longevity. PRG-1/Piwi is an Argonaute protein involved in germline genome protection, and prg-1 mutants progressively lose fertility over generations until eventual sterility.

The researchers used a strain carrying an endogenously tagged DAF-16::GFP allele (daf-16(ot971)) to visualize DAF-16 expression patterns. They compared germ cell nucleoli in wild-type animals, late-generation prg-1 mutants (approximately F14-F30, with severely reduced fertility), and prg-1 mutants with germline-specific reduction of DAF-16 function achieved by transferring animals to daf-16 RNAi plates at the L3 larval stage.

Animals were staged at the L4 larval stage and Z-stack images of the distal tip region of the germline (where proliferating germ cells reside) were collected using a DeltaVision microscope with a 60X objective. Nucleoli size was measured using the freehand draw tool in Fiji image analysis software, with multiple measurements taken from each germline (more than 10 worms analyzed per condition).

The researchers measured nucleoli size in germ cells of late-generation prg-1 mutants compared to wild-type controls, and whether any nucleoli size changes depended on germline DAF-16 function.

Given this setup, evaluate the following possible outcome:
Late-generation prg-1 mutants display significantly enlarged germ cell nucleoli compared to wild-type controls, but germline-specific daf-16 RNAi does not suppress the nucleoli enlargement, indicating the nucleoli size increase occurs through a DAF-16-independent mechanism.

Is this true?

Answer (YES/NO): NO